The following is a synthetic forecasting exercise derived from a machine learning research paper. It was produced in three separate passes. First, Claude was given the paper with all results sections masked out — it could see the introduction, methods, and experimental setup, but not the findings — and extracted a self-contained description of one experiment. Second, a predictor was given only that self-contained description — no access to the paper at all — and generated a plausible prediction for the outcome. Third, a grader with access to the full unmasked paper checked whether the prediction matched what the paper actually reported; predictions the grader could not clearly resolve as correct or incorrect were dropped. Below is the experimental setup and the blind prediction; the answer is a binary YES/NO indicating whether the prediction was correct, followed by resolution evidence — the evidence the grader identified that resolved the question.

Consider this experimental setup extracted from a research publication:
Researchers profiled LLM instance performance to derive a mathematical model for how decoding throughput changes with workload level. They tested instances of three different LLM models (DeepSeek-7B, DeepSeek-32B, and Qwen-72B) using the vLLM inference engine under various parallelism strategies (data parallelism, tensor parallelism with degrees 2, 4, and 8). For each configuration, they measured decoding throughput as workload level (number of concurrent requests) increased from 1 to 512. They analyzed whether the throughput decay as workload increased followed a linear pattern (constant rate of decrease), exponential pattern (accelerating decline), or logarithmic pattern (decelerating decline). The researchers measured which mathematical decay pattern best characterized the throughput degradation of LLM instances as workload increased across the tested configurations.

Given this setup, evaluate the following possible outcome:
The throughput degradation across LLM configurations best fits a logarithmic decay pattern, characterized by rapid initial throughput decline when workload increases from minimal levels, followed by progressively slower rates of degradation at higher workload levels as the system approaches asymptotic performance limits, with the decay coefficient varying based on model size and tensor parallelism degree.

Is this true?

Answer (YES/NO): YES